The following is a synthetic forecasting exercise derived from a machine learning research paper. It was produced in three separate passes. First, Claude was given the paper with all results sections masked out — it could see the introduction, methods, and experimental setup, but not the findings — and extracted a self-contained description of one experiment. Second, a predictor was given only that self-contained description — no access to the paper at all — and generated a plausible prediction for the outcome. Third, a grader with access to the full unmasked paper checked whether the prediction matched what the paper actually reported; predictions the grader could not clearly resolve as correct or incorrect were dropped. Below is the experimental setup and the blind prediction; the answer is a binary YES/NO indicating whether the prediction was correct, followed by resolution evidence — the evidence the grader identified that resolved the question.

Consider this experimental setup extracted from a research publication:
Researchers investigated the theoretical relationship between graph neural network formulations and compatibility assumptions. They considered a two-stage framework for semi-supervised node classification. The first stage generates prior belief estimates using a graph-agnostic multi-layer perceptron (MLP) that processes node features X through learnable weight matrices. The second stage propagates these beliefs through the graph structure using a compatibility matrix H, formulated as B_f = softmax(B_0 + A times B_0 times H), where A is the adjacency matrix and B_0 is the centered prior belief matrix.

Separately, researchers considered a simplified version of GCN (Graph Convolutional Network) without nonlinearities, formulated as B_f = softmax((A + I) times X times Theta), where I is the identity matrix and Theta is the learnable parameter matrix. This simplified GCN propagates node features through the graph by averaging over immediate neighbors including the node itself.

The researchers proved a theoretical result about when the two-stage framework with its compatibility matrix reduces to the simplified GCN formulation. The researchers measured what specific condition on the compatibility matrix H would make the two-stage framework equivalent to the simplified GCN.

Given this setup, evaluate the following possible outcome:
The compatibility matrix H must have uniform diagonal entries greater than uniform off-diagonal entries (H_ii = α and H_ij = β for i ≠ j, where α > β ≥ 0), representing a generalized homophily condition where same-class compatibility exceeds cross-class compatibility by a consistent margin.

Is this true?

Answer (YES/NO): NO